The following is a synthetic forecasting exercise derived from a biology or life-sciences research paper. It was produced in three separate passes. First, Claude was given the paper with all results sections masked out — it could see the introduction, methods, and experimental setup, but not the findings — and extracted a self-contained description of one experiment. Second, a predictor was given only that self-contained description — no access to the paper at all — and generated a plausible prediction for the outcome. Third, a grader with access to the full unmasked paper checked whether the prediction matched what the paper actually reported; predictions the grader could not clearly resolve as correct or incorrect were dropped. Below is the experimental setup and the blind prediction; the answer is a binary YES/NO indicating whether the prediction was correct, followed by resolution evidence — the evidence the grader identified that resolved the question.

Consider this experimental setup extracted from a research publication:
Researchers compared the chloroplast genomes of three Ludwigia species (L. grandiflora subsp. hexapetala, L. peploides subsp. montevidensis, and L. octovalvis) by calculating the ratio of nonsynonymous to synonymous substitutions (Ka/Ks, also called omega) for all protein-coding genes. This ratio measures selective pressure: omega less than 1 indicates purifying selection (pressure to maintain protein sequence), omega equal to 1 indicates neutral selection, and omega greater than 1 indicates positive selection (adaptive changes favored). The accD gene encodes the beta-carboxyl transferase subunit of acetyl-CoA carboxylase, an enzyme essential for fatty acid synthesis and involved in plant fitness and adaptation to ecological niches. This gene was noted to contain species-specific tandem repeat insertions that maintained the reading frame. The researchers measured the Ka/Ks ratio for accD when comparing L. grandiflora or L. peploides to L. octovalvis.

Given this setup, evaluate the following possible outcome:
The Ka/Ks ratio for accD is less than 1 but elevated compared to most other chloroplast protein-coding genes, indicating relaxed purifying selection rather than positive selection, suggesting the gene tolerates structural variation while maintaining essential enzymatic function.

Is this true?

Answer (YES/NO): NO